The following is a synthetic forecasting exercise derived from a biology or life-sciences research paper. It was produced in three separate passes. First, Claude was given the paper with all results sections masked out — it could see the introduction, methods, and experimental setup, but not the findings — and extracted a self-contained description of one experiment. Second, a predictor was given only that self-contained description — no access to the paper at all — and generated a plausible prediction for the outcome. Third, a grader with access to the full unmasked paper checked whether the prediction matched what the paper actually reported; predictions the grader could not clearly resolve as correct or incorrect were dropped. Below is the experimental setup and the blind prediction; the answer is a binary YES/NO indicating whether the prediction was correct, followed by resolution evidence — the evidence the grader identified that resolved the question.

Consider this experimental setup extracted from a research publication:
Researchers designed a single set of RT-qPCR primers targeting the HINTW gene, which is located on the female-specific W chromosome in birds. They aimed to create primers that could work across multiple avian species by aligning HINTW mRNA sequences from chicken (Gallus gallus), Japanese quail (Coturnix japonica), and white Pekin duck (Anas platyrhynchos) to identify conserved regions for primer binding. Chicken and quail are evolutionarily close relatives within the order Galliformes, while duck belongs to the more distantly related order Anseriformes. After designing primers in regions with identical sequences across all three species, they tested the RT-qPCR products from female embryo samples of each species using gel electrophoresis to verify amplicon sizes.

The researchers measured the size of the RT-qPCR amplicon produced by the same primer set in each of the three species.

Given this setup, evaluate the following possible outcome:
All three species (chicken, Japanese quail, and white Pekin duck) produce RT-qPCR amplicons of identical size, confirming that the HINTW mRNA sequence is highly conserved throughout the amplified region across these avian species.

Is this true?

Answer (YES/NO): NO